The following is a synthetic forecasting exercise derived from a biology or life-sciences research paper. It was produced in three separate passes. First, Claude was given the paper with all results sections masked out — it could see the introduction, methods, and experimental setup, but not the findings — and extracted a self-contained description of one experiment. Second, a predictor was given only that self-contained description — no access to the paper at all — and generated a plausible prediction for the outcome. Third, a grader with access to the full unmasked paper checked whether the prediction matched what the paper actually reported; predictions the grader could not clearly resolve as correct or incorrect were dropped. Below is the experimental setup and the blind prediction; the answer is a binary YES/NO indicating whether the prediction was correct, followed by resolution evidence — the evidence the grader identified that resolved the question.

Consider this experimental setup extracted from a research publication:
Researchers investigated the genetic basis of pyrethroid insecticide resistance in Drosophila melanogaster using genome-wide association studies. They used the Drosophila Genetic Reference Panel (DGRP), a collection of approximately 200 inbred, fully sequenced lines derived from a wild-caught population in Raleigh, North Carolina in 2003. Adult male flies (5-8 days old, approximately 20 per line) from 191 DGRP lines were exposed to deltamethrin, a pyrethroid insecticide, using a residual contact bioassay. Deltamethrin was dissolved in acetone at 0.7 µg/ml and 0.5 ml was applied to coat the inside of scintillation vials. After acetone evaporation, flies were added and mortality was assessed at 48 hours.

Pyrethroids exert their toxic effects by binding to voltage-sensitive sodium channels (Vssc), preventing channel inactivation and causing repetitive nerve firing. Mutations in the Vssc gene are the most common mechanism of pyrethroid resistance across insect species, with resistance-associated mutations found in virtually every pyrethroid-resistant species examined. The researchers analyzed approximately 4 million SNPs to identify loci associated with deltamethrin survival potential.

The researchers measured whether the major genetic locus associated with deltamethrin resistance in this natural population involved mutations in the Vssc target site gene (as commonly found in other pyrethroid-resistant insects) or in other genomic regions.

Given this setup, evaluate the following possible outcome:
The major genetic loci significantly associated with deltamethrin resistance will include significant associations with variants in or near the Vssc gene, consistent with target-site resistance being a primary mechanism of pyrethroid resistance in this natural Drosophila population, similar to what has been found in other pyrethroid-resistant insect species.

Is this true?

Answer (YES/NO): NO